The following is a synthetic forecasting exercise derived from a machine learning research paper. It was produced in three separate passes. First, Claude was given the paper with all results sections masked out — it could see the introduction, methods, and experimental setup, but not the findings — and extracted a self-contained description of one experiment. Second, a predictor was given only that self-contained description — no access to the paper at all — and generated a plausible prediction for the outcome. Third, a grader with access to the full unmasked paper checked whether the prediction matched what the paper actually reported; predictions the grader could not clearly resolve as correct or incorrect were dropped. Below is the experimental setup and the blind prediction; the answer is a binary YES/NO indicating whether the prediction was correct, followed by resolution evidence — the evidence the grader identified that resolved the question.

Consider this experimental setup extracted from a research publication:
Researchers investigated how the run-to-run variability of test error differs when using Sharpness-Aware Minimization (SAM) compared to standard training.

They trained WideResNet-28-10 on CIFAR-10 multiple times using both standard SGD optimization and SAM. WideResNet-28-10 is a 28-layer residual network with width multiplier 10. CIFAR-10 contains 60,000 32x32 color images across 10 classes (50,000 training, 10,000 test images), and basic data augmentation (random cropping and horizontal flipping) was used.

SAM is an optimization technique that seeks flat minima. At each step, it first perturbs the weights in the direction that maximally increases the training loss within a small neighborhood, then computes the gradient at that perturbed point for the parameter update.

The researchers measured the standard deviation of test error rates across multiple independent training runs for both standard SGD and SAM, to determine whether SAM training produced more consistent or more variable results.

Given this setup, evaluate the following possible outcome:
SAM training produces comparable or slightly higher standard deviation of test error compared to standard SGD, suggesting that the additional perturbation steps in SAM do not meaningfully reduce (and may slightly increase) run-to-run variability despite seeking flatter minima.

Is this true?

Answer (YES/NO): NO